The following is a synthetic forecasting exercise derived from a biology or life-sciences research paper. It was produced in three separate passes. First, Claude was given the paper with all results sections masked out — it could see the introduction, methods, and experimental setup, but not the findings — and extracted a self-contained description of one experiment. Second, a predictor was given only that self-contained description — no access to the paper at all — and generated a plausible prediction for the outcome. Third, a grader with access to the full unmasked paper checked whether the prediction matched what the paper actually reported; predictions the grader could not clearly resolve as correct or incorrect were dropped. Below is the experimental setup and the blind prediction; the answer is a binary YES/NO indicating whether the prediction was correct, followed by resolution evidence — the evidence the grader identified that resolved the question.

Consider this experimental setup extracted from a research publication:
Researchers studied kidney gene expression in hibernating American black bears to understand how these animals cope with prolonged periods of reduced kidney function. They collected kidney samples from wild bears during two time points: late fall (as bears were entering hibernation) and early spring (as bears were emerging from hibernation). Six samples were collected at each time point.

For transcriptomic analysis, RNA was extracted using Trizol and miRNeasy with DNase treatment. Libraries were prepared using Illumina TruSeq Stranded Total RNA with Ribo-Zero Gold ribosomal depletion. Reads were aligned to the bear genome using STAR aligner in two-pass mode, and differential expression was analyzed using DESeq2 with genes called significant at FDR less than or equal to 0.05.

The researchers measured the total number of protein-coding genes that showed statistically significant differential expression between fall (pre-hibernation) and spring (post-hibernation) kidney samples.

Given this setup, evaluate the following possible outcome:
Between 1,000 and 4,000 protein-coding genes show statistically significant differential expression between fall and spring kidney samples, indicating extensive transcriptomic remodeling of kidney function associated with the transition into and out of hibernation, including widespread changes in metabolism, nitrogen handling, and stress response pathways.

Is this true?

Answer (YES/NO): NO